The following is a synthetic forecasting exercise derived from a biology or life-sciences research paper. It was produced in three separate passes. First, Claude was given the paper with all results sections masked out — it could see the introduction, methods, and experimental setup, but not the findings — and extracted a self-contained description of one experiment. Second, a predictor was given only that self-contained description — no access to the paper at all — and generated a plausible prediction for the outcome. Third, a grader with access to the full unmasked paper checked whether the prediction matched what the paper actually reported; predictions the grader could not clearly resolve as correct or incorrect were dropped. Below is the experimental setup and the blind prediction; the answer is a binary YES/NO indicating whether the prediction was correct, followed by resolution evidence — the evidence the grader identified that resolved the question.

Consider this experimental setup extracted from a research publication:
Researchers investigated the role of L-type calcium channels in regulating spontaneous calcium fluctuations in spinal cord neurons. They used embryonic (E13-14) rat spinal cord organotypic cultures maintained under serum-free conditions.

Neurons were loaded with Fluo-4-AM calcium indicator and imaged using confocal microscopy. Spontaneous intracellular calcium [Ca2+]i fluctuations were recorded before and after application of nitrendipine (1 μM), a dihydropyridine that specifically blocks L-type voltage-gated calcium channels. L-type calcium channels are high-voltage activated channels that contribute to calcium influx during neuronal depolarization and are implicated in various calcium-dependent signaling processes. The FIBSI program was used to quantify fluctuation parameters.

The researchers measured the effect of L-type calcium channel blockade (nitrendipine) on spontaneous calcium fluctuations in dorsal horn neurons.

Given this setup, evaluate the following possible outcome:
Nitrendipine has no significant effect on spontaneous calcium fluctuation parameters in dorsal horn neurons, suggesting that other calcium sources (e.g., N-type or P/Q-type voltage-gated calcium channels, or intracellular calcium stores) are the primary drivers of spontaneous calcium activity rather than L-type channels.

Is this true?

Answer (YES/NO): NO